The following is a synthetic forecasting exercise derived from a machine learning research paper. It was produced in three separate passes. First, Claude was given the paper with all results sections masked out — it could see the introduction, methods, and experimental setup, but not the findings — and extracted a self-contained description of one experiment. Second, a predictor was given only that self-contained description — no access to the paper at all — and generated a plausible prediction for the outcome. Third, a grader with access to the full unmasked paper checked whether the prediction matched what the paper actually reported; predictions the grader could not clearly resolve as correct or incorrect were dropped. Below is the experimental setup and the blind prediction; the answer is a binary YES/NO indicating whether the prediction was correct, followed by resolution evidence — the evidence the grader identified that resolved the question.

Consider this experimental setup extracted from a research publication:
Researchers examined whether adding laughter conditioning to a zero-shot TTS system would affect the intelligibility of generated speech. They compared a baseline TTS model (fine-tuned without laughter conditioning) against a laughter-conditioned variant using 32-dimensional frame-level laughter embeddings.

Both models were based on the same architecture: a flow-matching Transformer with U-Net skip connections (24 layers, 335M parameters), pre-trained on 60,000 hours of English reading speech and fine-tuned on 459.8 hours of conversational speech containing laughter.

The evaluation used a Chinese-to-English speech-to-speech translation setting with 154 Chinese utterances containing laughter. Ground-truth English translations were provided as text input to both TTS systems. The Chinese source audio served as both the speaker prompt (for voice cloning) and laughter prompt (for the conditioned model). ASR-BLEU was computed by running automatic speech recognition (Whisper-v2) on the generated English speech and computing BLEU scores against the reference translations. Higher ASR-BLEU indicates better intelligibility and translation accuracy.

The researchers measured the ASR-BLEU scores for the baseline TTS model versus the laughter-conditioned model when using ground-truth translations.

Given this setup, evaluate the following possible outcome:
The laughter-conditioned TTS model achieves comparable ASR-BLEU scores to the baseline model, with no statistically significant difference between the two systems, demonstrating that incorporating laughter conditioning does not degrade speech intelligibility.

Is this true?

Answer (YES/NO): NO